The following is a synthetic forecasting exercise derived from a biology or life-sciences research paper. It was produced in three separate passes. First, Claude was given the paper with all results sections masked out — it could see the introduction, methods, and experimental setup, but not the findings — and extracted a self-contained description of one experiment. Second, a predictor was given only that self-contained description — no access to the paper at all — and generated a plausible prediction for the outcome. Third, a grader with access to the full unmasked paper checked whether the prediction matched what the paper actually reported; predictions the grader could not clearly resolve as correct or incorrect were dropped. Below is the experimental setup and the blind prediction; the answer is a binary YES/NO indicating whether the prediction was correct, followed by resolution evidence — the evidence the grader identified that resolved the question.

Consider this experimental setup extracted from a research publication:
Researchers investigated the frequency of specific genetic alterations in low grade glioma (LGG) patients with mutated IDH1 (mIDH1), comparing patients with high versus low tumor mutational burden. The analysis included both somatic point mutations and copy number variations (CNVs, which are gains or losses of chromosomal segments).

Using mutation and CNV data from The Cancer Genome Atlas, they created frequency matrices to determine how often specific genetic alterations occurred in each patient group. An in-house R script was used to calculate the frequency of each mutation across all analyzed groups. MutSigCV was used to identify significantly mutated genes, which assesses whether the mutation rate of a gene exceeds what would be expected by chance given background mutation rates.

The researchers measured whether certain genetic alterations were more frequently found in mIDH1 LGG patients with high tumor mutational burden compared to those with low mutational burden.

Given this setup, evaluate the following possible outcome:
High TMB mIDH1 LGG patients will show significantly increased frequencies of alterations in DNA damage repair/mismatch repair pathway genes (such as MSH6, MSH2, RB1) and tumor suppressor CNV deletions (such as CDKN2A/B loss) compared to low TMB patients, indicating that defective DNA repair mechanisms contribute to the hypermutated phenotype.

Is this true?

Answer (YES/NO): NO